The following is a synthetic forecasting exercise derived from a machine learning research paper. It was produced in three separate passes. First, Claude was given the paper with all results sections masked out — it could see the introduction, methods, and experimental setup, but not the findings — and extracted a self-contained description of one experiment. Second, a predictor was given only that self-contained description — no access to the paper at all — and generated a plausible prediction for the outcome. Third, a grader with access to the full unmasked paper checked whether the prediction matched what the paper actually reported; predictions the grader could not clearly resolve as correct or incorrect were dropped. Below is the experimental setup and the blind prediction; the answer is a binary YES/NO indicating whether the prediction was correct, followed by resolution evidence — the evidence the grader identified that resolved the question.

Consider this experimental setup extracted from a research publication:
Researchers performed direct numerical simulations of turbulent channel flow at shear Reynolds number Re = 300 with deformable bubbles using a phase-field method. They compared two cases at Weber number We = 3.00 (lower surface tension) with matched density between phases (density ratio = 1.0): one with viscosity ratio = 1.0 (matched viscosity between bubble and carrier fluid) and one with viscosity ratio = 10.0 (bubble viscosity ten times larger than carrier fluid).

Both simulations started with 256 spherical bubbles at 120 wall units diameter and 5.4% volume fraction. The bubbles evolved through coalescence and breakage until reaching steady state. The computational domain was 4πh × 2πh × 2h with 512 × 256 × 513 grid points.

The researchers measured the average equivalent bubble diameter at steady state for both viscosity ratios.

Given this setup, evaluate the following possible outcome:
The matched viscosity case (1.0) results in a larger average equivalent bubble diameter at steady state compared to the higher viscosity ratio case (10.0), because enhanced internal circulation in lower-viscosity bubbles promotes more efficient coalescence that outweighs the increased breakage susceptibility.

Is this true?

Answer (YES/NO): NO